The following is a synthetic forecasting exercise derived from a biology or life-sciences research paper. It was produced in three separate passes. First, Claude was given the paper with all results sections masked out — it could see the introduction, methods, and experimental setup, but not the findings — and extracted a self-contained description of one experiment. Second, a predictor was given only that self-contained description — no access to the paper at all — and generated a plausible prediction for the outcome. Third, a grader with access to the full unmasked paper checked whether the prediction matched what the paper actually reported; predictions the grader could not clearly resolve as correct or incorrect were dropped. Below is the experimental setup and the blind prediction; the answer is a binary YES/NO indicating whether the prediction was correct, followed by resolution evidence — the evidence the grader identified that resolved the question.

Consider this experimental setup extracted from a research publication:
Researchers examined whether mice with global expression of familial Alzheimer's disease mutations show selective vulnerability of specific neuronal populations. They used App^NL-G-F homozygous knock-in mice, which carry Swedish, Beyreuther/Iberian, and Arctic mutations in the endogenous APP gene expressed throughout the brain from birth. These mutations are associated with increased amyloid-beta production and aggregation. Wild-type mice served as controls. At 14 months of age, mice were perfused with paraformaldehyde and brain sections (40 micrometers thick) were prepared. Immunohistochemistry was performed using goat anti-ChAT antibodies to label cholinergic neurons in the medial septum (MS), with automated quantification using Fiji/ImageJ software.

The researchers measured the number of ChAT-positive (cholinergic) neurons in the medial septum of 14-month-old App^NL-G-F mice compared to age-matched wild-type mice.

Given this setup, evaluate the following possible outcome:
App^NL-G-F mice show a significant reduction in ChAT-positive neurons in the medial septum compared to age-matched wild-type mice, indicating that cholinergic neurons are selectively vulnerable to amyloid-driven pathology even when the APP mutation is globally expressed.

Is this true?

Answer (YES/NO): YES